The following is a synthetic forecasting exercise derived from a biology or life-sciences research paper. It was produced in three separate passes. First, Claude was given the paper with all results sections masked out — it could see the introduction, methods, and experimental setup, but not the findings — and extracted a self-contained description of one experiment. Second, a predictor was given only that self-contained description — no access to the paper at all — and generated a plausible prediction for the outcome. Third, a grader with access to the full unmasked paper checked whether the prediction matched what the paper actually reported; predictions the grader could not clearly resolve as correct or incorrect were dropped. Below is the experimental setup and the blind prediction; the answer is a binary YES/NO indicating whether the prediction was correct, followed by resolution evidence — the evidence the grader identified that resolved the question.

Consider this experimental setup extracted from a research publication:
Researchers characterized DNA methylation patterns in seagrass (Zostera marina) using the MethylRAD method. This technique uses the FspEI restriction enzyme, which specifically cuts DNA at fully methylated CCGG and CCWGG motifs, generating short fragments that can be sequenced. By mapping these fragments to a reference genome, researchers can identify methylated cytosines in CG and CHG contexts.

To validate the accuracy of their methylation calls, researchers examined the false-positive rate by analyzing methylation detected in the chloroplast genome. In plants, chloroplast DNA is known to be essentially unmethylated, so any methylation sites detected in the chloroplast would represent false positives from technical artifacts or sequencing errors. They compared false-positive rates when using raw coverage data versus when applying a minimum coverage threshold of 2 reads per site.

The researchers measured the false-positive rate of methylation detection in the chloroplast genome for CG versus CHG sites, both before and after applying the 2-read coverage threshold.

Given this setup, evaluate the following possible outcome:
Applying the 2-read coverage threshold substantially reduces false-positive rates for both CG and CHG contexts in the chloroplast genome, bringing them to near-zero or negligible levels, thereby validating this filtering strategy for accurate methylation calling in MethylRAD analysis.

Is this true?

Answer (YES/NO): YES